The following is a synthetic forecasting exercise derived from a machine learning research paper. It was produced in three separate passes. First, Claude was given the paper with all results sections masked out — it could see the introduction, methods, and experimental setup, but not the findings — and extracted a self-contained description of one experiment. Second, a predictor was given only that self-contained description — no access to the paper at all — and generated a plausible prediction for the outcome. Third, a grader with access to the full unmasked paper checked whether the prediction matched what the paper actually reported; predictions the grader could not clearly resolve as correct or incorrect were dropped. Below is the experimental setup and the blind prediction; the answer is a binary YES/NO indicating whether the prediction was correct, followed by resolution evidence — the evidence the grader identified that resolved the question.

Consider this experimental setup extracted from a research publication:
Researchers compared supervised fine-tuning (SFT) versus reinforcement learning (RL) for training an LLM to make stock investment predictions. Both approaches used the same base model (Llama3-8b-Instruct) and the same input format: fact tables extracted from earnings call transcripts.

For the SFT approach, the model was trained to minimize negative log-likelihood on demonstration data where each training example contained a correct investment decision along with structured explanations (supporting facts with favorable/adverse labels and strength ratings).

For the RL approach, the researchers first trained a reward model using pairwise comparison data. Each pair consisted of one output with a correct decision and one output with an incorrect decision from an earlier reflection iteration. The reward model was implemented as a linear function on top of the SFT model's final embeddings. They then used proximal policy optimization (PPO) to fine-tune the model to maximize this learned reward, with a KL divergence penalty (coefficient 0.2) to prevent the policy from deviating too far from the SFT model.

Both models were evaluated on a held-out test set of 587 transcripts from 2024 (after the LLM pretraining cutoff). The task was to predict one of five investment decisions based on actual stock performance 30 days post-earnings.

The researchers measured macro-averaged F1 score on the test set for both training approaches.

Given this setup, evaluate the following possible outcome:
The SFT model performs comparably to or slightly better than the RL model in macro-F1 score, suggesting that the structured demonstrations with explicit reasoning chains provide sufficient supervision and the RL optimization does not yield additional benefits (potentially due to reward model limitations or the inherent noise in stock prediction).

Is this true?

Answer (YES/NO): NO